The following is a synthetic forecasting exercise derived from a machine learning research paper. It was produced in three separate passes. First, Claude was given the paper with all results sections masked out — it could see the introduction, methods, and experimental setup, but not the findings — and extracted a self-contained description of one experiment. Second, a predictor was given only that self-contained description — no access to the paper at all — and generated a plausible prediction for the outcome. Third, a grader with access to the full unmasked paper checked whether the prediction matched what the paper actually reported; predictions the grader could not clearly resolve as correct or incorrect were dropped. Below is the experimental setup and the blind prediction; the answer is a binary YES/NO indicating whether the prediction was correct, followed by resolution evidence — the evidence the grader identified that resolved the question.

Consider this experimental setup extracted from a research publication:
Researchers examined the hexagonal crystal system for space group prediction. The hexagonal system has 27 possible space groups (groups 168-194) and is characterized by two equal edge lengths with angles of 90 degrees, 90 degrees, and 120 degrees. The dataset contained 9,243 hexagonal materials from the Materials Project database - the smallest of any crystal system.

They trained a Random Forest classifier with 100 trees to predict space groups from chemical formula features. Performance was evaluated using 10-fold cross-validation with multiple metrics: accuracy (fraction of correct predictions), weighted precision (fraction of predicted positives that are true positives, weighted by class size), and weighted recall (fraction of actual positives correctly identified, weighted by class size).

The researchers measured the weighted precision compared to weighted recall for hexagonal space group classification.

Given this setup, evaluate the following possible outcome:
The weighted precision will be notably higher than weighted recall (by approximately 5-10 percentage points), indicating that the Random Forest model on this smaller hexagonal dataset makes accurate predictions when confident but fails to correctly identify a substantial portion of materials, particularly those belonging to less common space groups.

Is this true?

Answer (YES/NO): NO